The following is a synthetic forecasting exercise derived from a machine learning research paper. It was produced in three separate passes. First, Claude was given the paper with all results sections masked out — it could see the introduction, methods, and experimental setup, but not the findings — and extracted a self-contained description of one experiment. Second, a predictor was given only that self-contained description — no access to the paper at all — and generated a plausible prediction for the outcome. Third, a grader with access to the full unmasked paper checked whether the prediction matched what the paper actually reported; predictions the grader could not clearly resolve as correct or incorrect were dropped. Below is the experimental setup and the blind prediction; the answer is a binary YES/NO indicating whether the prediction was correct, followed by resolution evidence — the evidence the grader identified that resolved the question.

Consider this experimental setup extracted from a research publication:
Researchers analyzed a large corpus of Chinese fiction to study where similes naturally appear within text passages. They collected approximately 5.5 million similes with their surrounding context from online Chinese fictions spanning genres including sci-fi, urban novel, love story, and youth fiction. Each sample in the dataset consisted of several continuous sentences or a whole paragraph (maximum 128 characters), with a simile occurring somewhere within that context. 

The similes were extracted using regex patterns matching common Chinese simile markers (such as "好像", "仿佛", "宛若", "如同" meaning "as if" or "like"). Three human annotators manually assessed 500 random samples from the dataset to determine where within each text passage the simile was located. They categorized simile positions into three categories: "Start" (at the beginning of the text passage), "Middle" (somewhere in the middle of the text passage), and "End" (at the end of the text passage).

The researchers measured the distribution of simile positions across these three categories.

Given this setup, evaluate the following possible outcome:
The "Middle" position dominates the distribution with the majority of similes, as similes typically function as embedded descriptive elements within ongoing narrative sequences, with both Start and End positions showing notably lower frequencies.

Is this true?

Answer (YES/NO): YES